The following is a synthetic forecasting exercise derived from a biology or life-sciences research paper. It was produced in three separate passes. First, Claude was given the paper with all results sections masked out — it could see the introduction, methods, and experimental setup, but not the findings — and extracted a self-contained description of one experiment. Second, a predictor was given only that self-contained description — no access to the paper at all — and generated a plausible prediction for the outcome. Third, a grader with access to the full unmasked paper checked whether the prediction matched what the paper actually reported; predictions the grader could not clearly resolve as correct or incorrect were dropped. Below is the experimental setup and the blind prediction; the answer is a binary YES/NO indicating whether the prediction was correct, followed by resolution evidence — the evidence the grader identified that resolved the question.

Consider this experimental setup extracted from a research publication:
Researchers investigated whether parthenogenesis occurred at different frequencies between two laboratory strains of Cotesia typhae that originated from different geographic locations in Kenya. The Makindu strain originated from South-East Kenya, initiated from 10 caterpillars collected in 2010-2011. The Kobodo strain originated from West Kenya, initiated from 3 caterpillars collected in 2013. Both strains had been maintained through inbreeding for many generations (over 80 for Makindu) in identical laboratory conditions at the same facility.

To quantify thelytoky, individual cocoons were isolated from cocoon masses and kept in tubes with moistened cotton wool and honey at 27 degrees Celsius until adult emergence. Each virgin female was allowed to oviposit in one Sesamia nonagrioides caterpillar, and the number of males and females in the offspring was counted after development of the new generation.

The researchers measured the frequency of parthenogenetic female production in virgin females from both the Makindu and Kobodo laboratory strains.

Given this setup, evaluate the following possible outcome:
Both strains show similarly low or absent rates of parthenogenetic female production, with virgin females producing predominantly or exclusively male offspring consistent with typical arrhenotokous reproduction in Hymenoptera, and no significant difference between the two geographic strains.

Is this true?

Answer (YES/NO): NO